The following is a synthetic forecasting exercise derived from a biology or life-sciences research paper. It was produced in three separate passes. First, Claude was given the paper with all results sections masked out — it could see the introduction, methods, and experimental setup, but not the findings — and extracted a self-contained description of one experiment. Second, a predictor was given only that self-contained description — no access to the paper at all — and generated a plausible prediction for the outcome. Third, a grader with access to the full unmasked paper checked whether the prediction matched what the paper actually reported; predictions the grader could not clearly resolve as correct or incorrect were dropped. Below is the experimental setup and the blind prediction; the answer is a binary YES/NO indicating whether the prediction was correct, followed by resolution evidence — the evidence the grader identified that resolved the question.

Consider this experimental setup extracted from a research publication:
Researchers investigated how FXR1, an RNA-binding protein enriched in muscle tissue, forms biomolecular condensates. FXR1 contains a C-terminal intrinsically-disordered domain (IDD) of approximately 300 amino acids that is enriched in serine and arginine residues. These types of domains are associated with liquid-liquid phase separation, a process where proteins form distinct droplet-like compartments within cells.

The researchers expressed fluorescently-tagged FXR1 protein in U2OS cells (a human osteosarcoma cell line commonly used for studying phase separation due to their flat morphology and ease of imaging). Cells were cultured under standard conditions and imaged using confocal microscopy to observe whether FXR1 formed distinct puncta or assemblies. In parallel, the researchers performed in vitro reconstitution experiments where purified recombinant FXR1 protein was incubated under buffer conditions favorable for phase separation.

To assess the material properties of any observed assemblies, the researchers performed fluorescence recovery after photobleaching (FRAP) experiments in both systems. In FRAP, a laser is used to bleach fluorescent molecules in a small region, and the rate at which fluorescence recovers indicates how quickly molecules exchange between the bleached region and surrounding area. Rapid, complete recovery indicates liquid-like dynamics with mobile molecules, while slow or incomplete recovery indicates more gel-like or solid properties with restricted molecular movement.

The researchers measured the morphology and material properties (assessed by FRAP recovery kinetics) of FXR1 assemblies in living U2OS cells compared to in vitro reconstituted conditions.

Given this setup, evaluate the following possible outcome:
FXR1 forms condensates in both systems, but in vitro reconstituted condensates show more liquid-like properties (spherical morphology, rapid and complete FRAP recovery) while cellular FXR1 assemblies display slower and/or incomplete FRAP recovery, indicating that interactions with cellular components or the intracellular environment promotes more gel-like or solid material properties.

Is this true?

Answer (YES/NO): NO